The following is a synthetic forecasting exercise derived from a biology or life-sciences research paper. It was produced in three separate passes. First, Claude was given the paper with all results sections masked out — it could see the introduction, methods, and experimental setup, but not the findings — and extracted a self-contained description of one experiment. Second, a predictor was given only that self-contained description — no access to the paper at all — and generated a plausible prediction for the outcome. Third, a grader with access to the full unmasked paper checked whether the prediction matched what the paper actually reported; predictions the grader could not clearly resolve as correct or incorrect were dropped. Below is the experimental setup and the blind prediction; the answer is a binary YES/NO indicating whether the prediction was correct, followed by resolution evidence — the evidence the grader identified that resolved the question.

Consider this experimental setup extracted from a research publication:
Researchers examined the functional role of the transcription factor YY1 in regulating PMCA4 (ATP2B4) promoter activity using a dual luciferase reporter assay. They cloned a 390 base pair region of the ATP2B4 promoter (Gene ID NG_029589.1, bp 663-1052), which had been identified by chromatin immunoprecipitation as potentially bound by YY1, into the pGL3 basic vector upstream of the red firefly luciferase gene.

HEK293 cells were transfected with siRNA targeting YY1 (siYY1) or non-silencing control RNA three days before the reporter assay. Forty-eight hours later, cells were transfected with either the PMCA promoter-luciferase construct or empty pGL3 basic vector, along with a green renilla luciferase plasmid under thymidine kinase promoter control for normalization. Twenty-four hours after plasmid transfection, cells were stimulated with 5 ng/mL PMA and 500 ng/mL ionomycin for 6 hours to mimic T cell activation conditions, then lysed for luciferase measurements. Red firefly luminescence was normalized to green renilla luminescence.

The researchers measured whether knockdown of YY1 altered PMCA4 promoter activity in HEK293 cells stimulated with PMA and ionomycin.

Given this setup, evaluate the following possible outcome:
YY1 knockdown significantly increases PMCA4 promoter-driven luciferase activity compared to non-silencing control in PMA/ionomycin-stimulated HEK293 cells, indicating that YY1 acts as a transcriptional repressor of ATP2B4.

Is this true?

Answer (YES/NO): YES